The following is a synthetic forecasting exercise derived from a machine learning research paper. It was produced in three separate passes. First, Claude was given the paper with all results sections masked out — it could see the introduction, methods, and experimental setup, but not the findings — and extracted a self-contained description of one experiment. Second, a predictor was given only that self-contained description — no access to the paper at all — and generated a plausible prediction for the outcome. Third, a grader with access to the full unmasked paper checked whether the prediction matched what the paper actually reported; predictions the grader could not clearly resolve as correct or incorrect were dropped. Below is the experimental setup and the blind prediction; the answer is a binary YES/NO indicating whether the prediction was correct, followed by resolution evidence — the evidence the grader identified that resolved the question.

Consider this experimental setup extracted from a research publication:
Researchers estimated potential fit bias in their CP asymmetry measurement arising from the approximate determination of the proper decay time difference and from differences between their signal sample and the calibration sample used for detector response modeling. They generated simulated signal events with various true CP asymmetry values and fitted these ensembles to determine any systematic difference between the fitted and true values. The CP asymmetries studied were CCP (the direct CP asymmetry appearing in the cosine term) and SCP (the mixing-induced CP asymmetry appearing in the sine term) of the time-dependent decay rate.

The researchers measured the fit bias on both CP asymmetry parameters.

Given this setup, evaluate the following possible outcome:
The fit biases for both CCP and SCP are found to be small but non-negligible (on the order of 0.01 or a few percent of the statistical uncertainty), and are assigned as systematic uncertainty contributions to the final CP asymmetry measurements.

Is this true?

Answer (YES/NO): YES